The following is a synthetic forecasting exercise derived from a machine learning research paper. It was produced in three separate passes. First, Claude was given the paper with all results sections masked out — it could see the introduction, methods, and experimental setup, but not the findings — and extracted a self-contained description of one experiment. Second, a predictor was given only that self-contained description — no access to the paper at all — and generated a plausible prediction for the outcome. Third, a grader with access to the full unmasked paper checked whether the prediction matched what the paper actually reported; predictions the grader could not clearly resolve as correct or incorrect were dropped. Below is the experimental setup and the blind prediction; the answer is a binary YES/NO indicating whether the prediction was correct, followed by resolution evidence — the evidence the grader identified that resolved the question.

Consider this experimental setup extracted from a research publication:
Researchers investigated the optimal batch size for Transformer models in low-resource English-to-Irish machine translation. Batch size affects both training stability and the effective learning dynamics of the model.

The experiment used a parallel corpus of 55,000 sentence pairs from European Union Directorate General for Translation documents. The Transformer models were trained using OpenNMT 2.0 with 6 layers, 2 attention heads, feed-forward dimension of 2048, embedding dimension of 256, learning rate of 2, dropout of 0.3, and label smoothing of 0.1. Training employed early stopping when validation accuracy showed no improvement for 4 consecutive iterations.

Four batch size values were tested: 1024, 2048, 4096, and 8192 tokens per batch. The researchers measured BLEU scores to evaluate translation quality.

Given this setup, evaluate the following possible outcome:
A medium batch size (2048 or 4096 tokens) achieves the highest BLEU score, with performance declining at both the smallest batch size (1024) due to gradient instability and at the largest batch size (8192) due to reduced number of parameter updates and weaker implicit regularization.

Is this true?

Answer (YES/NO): YES